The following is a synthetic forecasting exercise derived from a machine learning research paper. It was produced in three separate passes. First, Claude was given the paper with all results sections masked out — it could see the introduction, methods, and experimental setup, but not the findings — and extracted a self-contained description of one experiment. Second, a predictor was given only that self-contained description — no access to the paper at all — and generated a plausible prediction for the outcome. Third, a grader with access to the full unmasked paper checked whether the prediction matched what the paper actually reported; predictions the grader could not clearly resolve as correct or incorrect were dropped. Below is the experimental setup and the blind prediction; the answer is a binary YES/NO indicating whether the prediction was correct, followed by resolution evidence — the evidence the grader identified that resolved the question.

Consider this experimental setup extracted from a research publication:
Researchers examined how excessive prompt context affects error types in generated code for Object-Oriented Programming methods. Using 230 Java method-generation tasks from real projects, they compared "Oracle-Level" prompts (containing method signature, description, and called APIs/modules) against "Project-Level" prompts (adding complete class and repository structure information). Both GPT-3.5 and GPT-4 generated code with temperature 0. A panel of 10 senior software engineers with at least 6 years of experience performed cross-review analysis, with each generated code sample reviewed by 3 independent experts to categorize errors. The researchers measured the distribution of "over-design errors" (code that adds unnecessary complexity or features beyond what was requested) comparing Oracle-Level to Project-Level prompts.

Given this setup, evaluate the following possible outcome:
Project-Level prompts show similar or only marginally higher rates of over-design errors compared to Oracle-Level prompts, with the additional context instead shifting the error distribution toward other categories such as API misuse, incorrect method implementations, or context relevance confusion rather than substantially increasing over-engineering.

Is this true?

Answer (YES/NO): NO